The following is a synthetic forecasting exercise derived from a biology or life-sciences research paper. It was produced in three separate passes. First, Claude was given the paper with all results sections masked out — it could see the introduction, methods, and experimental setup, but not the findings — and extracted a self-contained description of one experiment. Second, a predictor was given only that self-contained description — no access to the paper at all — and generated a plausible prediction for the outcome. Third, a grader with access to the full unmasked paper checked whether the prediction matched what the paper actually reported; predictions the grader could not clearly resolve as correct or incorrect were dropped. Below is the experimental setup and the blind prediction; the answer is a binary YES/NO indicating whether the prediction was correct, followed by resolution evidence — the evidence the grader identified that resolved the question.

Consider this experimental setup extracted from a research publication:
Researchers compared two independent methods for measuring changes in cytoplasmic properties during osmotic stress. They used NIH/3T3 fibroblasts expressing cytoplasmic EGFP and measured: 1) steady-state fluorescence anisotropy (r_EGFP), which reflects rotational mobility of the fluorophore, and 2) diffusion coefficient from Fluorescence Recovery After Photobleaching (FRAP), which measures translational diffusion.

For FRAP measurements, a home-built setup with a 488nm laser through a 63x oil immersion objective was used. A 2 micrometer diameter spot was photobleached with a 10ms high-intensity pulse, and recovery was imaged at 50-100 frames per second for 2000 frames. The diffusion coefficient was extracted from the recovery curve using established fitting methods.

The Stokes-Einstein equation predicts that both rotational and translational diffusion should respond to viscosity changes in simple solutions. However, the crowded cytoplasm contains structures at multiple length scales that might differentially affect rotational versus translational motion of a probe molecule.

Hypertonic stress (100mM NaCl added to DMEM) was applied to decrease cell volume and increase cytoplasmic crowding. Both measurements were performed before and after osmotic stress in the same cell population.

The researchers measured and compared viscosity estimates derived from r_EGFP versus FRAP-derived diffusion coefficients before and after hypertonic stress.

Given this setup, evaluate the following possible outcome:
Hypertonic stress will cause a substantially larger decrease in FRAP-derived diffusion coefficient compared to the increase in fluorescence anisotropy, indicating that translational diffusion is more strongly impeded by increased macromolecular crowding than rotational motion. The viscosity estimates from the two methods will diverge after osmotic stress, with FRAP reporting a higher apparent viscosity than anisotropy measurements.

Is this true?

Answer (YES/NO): NO